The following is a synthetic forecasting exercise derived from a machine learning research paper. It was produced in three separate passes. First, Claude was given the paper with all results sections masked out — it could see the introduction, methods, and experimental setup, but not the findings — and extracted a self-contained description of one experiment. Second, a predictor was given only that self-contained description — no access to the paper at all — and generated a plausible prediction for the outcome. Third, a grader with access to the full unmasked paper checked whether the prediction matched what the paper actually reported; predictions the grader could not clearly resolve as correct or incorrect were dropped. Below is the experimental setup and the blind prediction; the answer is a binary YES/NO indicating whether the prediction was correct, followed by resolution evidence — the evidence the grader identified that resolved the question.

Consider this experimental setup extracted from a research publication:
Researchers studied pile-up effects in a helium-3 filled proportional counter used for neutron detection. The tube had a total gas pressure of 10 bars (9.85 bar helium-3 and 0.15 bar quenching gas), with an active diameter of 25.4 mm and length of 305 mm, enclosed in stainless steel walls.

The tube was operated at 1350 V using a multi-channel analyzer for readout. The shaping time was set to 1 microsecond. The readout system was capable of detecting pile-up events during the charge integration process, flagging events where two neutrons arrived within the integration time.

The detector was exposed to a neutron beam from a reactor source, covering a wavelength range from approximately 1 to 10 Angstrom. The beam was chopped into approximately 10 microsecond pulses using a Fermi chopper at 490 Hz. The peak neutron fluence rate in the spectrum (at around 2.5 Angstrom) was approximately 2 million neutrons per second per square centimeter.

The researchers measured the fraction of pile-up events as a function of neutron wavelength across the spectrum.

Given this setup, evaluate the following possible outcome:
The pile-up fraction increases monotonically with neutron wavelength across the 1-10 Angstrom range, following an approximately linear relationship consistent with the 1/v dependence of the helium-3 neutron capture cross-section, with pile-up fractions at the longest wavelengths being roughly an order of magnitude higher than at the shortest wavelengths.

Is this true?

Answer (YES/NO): NO